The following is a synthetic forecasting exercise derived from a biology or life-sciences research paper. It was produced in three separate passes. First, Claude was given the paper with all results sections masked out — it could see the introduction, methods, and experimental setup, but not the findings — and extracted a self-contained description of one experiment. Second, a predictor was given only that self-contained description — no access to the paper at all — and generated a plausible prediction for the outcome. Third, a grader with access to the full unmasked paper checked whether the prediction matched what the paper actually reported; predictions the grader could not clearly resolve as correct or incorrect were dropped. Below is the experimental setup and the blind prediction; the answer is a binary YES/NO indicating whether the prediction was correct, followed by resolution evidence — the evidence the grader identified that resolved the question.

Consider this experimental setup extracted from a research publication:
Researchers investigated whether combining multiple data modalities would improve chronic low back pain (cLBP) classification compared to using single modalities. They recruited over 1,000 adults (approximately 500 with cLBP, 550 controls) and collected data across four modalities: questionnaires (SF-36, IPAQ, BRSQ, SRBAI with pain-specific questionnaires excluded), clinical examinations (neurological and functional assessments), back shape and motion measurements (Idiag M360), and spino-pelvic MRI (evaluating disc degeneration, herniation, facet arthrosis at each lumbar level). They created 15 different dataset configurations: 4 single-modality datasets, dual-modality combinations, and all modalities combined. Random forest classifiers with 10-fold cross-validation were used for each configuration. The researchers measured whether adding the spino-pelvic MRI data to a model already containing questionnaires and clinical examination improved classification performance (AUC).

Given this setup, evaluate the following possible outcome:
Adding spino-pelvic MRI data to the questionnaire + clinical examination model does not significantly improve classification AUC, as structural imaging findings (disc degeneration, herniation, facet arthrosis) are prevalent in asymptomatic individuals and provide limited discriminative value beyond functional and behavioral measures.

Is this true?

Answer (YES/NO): NO